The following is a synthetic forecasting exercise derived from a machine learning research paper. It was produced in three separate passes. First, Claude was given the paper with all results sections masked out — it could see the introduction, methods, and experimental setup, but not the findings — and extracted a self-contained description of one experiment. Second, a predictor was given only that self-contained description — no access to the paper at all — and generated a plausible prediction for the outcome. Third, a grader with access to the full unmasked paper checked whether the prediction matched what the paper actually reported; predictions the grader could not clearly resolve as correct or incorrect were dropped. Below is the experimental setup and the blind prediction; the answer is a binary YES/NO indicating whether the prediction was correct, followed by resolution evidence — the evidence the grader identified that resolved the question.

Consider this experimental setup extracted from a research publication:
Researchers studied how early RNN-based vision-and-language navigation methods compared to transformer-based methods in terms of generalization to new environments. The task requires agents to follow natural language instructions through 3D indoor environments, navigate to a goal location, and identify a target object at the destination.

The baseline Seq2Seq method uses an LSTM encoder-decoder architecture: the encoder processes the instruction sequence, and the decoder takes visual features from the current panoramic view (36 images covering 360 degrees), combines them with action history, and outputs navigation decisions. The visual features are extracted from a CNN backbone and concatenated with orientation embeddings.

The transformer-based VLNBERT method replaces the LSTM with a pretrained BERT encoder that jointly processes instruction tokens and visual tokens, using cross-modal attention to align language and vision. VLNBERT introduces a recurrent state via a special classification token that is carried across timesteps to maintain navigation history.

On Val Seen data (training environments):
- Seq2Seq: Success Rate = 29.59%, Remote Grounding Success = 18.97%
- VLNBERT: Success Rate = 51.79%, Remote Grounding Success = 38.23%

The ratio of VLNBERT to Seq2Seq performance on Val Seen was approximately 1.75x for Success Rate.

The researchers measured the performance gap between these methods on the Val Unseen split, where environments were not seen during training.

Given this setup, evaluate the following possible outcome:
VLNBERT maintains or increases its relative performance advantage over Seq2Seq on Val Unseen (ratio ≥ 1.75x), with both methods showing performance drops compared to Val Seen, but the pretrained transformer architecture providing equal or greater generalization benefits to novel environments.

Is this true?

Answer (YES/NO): YES